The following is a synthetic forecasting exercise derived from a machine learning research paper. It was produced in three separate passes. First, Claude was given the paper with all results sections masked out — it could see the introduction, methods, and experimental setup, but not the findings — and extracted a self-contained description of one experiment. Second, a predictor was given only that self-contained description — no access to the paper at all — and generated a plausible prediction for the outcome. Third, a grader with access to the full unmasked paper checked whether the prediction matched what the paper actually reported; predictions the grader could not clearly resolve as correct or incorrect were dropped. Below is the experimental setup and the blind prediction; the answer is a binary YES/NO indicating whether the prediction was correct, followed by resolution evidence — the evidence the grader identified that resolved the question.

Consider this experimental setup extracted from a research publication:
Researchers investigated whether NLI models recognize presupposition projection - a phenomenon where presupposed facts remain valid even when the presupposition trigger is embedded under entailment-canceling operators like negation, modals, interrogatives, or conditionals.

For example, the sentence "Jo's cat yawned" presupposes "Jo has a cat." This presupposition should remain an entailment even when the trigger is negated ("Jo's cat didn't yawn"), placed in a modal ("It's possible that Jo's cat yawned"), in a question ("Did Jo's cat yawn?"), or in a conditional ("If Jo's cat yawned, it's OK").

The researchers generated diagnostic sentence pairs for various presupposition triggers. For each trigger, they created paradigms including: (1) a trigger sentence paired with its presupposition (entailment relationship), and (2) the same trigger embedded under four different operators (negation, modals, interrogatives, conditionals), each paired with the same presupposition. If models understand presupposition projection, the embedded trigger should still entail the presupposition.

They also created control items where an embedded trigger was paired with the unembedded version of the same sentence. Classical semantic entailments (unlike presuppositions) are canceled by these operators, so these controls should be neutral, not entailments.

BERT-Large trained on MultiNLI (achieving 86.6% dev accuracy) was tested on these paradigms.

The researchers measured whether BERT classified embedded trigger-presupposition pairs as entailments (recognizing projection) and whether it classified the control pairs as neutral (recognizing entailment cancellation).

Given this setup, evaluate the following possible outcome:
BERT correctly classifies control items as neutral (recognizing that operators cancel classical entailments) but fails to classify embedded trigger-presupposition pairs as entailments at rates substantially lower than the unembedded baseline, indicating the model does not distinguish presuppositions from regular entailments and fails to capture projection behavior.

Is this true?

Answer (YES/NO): NO